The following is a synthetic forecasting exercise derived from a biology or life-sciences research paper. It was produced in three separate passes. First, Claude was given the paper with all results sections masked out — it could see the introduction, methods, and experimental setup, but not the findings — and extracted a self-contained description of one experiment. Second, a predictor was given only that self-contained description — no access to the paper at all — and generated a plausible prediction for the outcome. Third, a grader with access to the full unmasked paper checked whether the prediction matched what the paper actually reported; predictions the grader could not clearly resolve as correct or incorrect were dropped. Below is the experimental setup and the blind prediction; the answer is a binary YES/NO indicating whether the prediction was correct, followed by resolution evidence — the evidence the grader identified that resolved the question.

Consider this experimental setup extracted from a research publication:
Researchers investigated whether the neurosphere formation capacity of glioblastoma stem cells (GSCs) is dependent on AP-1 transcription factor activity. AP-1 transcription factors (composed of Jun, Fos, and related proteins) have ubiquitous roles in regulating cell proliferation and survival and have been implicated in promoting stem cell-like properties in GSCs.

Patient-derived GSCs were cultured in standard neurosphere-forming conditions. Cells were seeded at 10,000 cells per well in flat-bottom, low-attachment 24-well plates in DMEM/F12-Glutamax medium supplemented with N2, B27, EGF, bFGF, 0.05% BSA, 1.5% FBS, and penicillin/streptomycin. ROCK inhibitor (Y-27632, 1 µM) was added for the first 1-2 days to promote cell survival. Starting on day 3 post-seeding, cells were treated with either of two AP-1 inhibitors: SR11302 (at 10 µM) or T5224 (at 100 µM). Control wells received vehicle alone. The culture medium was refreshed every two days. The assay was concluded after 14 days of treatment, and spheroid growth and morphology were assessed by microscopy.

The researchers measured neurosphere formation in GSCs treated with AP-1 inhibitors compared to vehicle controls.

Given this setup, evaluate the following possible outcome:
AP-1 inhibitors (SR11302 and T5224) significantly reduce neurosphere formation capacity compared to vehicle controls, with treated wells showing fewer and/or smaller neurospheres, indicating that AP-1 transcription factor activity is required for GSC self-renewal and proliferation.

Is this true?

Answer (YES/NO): YES